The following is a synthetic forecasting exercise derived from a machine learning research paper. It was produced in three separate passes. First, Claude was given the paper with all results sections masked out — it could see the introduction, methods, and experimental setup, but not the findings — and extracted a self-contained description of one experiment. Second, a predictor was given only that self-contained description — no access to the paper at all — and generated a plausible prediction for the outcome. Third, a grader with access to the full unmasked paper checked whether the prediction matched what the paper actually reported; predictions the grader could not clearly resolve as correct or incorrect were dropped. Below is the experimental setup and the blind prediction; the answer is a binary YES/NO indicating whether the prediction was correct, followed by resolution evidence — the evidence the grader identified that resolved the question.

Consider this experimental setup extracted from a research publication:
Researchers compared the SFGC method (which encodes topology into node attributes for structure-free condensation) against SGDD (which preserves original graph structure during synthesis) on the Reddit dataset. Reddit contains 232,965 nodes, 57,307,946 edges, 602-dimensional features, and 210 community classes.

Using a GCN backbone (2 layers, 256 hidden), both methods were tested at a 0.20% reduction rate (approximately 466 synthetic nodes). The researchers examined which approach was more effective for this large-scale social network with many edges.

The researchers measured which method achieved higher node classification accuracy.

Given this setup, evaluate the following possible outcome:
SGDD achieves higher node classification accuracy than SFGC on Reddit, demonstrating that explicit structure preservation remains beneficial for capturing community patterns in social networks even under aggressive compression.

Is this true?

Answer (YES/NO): YES